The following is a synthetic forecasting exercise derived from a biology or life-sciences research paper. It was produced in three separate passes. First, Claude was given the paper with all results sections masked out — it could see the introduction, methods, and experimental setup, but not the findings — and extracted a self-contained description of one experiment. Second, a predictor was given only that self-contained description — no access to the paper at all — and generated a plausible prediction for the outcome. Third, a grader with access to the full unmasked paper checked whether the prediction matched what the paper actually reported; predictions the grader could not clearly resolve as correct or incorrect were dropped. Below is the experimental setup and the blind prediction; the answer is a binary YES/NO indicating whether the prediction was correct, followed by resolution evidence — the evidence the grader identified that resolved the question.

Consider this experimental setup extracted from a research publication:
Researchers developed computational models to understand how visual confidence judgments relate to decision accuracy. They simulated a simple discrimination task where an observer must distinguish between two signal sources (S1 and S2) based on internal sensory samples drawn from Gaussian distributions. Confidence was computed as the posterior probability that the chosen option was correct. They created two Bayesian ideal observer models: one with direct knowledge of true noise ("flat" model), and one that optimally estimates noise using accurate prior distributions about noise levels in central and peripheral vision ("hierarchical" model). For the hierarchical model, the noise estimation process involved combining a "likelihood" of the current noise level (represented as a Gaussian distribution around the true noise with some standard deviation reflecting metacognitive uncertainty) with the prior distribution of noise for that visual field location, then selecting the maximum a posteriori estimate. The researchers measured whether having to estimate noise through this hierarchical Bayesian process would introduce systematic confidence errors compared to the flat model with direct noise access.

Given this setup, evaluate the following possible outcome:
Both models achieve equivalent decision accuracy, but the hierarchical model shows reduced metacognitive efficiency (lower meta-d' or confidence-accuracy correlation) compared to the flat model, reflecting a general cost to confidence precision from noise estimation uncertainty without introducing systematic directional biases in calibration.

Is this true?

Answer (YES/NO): NO